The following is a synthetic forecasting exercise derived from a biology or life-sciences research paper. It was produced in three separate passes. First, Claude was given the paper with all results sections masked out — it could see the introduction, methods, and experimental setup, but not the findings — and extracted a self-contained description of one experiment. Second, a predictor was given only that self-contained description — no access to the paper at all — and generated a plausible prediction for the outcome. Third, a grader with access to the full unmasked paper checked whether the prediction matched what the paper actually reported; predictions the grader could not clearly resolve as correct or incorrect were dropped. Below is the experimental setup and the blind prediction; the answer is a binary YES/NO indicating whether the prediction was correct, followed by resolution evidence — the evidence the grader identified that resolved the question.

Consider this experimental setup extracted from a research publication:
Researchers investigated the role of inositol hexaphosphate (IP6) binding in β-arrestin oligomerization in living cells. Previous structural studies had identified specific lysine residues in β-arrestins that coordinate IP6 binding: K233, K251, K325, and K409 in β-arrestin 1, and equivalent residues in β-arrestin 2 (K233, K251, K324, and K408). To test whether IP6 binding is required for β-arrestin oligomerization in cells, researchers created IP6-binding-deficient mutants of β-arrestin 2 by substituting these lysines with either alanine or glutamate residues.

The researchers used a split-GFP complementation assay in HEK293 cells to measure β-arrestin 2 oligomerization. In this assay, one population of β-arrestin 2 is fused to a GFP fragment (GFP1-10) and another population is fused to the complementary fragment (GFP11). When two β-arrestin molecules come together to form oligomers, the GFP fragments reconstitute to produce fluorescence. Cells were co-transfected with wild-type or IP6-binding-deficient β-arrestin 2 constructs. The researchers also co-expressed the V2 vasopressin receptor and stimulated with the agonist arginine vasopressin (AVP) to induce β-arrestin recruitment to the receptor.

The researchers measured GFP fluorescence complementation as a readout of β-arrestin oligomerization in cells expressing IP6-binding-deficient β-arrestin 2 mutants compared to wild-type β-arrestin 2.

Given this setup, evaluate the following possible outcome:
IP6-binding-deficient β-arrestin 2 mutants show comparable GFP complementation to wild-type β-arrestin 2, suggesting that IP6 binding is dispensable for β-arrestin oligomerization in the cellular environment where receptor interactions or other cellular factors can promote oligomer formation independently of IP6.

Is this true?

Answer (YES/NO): NO